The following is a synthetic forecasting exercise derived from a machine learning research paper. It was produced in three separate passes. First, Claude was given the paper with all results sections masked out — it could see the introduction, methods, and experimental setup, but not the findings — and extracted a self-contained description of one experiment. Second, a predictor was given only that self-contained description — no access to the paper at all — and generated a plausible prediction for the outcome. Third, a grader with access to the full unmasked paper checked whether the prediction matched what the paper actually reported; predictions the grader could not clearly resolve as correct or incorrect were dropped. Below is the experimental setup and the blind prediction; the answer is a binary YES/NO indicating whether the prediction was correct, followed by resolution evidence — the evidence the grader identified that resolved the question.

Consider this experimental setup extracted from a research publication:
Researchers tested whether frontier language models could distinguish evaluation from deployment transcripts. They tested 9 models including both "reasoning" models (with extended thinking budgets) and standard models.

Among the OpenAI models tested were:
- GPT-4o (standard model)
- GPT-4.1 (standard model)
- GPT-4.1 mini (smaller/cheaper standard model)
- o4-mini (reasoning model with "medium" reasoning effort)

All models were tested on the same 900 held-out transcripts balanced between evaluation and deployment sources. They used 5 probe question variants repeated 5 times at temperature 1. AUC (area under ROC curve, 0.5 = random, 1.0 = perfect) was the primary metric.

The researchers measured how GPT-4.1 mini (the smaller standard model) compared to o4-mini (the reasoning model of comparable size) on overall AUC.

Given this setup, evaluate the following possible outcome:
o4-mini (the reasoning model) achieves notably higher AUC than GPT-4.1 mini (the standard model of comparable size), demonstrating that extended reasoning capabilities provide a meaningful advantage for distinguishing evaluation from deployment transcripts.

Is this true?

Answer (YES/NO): NO